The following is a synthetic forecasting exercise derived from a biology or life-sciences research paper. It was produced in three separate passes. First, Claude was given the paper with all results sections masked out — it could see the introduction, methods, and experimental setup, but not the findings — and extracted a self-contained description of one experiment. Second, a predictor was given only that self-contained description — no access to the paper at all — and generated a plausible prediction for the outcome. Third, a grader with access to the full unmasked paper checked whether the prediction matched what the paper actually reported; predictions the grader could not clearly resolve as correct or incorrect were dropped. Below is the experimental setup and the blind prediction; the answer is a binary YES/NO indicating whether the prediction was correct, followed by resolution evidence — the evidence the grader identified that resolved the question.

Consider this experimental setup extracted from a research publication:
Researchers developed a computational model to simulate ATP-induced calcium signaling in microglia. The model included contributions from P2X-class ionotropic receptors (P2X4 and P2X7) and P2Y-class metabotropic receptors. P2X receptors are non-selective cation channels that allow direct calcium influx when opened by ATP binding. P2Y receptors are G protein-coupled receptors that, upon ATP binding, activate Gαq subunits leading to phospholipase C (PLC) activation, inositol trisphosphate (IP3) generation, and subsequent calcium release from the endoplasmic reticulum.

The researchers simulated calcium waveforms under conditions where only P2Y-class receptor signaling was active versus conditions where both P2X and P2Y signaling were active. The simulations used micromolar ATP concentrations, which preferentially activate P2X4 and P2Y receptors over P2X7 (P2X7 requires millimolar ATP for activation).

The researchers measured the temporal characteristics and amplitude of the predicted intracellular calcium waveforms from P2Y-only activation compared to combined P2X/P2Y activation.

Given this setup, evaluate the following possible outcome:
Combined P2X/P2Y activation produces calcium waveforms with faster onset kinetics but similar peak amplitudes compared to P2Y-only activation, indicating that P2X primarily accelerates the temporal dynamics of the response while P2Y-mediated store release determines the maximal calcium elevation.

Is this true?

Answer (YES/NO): NO